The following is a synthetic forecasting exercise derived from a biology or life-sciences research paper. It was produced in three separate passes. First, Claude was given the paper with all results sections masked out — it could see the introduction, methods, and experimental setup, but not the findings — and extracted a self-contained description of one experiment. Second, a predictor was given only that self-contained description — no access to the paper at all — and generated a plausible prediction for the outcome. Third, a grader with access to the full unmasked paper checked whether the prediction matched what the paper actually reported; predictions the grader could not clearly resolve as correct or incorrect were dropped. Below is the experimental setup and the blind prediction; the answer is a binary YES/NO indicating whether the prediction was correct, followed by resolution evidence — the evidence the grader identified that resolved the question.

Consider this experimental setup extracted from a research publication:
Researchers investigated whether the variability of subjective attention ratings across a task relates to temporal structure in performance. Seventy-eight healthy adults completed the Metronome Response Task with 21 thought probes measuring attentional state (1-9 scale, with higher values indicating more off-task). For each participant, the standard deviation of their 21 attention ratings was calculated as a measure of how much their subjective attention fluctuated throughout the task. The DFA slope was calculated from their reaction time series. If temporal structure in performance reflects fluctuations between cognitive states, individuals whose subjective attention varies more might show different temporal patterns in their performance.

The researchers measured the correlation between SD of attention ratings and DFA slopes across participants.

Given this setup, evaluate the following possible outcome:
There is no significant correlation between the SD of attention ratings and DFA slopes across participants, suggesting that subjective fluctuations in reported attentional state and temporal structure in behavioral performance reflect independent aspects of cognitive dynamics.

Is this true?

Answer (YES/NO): YES